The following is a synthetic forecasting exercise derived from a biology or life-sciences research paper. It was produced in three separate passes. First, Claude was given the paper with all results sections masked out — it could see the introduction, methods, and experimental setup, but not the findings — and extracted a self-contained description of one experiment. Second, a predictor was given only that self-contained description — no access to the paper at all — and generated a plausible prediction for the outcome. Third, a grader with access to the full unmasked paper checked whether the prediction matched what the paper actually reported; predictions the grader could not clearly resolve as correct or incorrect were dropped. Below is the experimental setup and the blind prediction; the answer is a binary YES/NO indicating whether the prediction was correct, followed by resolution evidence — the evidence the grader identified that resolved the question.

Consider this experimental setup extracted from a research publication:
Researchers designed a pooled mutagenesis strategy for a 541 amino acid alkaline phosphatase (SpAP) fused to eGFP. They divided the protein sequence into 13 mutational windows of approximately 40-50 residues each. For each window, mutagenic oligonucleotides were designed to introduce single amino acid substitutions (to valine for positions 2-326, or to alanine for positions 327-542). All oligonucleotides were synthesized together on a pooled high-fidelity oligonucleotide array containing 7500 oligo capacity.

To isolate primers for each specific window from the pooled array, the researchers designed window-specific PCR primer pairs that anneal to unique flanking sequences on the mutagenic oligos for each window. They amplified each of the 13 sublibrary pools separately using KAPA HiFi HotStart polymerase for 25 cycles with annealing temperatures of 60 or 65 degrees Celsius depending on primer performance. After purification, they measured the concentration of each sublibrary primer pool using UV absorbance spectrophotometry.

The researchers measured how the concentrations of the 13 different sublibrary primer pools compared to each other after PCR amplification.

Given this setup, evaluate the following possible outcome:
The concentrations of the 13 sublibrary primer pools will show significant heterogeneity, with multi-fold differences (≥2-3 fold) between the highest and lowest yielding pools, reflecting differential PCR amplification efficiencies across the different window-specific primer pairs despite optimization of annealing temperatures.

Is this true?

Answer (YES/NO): YES